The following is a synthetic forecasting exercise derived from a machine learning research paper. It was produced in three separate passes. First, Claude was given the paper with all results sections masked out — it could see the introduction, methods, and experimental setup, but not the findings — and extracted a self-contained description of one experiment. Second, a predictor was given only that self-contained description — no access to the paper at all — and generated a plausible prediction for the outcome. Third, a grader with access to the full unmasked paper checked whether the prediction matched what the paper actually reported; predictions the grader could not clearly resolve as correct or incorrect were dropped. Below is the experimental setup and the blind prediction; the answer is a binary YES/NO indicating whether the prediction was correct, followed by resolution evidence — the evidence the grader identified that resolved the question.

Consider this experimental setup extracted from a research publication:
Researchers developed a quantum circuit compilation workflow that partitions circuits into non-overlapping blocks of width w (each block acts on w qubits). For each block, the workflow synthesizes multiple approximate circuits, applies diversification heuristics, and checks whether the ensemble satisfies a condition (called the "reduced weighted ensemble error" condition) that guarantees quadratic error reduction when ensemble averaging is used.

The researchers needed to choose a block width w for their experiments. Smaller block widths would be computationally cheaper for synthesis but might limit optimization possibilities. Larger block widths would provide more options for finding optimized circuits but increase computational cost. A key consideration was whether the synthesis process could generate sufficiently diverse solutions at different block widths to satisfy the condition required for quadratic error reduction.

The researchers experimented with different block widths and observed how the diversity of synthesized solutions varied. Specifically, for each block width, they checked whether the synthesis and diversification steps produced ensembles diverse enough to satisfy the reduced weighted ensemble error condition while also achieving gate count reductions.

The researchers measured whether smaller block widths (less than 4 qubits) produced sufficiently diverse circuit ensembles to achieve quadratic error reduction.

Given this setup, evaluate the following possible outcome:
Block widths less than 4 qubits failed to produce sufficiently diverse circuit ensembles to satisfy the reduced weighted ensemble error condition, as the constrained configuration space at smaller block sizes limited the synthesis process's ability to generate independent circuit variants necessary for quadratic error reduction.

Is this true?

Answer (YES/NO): YES